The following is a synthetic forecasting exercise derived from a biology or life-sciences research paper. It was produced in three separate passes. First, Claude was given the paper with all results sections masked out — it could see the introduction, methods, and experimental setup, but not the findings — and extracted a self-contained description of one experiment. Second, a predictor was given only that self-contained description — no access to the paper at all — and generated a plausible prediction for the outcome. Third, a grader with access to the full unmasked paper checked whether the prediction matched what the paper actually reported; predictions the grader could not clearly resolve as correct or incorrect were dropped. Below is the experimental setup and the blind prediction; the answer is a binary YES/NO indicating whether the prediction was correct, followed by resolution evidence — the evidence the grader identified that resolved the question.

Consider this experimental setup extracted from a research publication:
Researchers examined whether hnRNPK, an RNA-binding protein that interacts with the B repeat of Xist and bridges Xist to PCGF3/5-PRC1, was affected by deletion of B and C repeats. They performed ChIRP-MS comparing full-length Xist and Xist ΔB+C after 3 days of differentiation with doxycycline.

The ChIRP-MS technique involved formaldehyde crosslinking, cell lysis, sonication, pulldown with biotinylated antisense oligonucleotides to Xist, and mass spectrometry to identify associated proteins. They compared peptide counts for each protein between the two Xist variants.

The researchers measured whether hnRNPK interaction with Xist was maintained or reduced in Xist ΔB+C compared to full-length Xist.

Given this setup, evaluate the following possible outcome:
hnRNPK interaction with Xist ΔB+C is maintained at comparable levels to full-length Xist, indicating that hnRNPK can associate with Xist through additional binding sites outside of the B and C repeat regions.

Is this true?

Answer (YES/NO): NO